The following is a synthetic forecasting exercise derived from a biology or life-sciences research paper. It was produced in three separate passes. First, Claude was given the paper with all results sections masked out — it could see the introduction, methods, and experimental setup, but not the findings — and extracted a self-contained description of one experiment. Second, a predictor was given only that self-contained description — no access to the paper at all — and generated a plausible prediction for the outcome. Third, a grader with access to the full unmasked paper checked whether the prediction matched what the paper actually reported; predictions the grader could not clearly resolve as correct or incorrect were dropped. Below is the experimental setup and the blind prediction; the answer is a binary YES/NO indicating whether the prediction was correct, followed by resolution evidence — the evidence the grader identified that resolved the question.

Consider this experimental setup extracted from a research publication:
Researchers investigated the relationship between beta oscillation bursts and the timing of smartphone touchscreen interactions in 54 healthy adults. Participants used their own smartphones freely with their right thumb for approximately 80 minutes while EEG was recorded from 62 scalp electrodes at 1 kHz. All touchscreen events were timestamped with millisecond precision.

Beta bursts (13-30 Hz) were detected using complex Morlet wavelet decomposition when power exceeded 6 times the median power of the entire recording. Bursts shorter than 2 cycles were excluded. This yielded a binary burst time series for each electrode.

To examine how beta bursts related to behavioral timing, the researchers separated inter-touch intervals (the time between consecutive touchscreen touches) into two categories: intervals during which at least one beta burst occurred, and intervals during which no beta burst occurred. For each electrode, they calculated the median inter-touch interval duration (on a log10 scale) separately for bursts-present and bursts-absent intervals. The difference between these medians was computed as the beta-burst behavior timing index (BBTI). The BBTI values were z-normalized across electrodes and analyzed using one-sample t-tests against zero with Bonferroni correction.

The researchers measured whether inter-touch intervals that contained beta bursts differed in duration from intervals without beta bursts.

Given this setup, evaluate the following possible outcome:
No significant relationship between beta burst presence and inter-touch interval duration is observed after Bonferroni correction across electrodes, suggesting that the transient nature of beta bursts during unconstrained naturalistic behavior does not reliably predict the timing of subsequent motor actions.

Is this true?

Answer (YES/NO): NO